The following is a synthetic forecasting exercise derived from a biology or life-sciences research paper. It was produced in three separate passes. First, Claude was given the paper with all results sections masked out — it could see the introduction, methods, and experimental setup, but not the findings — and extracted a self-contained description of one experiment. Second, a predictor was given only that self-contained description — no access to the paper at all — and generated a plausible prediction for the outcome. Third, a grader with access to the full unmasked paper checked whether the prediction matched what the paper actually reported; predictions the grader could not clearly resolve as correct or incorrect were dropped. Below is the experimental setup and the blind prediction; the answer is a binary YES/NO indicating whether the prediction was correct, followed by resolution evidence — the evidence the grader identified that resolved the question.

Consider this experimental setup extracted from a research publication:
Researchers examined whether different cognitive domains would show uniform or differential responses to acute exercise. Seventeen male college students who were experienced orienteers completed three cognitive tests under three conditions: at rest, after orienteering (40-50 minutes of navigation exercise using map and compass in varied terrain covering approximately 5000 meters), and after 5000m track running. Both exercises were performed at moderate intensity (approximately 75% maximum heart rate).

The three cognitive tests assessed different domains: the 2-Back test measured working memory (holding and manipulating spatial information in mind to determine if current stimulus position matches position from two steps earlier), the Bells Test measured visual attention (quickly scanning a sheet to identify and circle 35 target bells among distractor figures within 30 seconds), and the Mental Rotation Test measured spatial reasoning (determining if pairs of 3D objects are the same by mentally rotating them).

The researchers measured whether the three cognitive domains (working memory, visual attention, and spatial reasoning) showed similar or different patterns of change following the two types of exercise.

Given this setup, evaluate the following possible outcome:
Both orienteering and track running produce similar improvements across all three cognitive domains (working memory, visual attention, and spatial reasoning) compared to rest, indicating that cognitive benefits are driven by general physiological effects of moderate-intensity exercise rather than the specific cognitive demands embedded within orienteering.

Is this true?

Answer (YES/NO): NO